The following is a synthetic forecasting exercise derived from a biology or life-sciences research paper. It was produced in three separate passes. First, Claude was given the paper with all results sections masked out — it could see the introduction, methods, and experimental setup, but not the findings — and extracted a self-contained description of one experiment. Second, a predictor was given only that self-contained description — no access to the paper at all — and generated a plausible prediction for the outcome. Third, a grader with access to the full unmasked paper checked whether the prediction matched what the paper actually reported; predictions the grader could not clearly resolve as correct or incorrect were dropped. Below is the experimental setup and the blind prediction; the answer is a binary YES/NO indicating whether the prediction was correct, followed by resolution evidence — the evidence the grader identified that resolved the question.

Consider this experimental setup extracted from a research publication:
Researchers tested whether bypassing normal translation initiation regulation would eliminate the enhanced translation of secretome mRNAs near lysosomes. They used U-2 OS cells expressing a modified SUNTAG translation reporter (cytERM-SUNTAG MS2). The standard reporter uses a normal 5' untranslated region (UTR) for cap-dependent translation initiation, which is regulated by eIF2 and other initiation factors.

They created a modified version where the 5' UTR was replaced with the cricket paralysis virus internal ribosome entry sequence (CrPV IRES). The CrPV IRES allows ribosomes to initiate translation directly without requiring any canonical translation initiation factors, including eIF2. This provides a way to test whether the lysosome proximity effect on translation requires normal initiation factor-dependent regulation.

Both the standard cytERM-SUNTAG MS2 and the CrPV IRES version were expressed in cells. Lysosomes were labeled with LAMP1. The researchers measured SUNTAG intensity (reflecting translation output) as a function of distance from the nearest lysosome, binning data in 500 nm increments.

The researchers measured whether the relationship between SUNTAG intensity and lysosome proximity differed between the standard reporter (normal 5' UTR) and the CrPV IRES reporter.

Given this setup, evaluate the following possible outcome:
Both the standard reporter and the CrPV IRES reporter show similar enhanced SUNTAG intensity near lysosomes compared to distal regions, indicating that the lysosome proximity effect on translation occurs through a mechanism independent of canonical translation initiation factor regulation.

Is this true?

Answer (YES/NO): NO